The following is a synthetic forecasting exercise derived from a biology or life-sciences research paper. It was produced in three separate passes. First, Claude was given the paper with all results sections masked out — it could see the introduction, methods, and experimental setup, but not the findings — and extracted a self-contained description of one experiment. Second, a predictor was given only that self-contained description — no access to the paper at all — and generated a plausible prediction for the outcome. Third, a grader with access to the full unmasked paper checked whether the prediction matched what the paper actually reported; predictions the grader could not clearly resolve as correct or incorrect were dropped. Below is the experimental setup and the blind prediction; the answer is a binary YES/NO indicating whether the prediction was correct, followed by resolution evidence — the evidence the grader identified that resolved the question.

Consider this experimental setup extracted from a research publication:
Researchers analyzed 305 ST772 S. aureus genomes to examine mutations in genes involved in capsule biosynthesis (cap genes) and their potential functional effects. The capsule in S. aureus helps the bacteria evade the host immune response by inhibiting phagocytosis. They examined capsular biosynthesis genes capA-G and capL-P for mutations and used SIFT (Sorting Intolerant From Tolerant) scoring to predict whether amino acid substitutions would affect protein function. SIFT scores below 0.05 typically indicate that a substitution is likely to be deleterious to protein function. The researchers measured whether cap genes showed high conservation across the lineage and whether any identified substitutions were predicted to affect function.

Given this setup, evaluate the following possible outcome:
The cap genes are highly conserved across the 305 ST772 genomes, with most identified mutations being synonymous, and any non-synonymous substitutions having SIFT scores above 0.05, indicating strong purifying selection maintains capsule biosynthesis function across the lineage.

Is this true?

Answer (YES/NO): NO